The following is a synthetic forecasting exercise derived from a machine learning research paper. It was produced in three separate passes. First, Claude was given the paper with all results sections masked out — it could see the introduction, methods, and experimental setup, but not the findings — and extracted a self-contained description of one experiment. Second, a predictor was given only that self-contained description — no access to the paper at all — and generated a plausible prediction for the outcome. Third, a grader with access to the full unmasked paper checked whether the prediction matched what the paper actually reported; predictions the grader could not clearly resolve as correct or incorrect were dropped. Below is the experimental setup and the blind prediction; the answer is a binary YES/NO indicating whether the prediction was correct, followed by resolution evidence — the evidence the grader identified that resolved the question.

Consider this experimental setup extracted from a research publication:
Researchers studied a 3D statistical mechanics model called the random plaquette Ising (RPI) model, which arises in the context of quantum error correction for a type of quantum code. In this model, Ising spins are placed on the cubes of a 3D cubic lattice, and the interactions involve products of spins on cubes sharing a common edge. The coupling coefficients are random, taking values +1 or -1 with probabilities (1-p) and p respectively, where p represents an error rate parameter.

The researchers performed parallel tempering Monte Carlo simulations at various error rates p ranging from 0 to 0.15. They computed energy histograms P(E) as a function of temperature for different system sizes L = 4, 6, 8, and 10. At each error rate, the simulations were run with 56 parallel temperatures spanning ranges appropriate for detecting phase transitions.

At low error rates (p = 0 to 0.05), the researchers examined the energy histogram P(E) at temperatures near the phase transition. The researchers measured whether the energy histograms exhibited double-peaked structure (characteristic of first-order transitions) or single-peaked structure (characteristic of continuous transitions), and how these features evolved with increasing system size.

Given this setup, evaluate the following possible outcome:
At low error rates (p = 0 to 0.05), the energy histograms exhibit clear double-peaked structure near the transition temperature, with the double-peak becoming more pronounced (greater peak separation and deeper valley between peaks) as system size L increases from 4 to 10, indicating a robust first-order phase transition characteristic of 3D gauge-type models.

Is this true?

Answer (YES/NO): YES